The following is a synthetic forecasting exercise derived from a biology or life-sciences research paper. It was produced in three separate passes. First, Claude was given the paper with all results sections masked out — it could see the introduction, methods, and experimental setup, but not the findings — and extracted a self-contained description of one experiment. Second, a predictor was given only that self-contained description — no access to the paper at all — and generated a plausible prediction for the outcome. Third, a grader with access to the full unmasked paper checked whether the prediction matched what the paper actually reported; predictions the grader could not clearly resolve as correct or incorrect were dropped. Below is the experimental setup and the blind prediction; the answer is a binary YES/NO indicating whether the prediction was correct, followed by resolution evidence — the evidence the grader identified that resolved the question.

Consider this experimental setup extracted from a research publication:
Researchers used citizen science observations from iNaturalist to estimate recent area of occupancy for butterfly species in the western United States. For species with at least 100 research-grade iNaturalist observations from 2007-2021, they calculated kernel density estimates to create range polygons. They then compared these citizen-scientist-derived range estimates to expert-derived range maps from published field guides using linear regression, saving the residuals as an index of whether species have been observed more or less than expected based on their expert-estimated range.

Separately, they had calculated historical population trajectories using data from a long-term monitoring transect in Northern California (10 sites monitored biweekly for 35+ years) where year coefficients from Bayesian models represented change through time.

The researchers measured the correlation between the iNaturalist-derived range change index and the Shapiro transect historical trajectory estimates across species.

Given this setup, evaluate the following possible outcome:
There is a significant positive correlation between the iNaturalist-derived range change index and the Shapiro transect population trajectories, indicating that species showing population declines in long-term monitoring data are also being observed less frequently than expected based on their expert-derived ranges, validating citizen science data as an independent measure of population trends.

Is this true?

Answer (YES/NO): NO